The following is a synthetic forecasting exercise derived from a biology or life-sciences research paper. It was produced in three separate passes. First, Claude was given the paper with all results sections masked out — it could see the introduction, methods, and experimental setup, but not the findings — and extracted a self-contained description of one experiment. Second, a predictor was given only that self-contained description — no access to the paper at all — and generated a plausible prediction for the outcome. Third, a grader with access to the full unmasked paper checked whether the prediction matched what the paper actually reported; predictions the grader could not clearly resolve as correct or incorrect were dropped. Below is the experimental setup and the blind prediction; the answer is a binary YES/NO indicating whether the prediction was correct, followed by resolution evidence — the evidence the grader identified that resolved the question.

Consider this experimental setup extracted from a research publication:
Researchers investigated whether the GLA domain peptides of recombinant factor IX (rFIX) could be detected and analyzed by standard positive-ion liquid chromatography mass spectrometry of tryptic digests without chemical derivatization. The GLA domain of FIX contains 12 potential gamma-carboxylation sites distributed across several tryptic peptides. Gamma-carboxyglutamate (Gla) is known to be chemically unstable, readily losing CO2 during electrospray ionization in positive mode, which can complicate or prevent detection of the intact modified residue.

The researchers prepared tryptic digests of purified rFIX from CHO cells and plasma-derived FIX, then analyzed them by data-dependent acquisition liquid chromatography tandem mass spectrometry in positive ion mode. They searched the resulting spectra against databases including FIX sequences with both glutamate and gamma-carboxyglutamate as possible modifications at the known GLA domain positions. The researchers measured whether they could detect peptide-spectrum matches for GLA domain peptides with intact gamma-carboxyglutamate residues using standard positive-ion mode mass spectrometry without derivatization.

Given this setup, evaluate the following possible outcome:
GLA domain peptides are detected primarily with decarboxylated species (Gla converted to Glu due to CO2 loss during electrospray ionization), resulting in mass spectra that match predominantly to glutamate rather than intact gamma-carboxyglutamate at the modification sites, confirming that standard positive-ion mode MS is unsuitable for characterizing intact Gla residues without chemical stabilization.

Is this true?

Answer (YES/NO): NO